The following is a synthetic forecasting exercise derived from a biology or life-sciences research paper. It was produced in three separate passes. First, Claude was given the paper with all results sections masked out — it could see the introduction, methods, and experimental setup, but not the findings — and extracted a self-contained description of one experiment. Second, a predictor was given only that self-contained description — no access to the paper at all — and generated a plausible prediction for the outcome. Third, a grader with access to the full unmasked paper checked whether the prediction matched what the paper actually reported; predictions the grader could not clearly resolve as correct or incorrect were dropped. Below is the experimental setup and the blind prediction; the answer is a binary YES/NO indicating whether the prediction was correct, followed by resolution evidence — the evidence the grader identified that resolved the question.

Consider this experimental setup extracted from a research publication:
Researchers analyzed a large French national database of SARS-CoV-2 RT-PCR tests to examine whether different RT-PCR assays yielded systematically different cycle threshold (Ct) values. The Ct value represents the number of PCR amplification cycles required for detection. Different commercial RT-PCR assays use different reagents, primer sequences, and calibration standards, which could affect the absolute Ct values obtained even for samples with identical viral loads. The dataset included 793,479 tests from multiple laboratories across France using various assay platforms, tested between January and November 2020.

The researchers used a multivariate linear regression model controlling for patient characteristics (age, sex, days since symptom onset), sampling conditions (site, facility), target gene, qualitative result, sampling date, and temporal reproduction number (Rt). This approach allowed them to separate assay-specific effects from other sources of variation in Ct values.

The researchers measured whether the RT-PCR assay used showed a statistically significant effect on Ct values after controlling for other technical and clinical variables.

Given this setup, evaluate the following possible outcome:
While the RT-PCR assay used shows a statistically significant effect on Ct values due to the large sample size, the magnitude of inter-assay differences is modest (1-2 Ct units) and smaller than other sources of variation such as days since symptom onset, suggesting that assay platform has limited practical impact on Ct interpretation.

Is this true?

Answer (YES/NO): NO